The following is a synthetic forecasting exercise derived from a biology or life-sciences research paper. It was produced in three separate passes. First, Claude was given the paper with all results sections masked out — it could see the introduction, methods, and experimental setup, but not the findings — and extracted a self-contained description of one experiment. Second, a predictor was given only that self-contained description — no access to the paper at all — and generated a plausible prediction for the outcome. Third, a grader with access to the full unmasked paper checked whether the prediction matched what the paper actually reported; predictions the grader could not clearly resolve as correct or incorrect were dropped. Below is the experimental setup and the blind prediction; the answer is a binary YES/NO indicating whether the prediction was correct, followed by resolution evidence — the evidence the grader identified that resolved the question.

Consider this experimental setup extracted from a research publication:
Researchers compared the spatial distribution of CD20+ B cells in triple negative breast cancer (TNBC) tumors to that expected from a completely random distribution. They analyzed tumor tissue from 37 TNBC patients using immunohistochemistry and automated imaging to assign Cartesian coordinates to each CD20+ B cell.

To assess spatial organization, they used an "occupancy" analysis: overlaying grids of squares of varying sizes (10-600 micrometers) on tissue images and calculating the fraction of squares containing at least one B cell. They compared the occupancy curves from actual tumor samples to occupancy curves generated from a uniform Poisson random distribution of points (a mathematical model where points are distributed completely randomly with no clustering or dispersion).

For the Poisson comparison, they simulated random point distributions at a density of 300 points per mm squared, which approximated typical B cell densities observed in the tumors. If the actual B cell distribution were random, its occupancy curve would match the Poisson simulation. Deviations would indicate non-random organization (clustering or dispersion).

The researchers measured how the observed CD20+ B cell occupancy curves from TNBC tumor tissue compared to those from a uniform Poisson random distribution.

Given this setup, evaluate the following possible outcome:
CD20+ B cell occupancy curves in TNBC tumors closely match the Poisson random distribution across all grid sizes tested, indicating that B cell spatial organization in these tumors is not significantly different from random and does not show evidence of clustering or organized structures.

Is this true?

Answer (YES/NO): NO